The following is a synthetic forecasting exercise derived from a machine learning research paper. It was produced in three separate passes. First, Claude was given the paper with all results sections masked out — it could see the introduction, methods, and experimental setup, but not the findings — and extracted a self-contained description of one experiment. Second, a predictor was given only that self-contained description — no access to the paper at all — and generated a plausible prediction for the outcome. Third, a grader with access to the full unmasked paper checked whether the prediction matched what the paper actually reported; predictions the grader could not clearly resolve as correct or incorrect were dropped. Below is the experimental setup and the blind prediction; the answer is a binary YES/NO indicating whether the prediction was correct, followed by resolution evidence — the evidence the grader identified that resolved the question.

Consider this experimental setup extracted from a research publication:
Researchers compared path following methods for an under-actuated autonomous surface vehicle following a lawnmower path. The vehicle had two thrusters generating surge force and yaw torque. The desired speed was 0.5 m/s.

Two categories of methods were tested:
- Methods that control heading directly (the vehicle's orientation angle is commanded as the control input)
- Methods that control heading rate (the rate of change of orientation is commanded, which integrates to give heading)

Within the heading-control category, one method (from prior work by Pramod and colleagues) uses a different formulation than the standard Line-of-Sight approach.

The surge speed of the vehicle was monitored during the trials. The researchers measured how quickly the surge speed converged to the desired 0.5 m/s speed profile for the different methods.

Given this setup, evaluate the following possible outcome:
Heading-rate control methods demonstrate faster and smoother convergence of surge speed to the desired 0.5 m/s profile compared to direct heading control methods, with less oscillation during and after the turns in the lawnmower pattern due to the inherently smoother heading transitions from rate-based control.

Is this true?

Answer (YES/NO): NO